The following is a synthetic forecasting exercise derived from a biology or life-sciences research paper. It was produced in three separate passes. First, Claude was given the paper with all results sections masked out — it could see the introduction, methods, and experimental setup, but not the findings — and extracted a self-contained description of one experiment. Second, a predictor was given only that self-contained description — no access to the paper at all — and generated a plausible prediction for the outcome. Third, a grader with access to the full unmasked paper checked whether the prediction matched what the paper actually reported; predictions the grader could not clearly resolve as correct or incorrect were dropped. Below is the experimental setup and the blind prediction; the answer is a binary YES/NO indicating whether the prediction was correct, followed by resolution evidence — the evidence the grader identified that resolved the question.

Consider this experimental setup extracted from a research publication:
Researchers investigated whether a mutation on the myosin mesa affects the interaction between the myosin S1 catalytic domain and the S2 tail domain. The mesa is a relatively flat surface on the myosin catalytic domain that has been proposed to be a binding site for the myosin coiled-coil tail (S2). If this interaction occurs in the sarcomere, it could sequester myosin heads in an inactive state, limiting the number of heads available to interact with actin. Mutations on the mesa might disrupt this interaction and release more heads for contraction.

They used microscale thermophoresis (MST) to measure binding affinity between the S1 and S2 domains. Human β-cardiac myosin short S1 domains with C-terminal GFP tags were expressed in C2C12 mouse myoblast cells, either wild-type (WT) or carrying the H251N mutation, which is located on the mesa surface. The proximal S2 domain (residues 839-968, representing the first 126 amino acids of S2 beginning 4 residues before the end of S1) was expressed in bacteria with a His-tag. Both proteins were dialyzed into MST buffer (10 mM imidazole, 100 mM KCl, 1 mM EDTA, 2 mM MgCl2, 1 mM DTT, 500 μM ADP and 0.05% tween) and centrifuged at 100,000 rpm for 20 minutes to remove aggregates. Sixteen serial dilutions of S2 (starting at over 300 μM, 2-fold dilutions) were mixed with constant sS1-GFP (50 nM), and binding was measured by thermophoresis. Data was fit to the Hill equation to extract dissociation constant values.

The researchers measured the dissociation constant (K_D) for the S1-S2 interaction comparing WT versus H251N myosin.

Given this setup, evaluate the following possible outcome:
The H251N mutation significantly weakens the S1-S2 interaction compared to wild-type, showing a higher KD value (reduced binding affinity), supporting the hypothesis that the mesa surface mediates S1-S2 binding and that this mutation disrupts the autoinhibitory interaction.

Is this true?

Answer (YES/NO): YES